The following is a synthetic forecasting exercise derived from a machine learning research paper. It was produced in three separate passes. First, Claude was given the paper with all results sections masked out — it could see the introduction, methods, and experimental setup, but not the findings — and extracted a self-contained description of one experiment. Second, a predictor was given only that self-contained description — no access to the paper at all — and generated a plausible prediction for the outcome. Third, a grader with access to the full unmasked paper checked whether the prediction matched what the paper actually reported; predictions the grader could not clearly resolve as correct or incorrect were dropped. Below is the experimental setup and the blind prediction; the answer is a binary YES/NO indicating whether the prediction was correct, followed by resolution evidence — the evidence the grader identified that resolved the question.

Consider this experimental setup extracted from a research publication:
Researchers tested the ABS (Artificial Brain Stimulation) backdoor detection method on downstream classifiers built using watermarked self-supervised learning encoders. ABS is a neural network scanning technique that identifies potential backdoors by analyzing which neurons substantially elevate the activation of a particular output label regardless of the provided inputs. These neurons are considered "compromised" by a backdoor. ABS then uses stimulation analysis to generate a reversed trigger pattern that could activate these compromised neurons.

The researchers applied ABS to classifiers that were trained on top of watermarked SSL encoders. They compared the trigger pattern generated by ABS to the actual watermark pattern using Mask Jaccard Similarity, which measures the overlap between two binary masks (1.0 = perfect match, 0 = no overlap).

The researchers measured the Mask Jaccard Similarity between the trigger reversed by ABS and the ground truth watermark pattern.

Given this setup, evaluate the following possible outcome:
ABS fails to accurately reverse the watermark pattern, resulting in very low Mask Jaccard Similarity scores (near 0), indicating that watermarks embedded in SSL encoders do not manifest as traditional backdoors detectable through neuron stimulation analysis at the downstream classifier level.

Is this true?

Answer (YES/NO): YES